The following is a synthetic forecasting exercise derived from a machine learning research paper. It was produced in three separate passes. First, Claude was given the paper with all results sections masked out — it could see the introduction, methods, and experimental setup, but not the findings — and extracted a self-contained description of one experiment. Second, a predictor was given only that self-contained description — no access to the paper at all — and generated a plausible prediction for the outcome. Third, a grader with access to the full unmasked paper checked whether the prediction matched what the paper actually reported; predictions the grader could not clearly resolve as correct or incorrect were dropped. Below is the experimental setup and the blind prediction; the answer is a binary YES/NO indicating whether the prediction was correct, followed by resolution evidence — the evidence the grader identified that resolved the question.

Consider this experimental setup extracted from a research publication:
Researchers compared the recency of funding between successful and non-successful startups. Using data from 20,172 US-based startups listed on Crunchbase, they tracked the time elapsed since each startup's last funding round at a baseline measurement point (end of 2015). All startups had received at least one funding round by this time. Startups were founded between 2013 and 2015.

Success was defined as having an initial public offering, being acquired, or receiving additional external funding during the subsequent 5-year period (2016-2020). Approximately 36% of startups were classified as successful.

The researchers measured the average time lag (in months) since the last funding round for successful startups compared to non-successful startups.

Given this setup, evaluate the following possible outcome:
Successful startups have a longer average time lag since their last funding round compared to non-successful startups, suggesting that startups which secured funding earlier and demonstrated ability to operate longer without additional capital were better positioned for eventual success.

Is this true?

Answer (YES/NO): NO